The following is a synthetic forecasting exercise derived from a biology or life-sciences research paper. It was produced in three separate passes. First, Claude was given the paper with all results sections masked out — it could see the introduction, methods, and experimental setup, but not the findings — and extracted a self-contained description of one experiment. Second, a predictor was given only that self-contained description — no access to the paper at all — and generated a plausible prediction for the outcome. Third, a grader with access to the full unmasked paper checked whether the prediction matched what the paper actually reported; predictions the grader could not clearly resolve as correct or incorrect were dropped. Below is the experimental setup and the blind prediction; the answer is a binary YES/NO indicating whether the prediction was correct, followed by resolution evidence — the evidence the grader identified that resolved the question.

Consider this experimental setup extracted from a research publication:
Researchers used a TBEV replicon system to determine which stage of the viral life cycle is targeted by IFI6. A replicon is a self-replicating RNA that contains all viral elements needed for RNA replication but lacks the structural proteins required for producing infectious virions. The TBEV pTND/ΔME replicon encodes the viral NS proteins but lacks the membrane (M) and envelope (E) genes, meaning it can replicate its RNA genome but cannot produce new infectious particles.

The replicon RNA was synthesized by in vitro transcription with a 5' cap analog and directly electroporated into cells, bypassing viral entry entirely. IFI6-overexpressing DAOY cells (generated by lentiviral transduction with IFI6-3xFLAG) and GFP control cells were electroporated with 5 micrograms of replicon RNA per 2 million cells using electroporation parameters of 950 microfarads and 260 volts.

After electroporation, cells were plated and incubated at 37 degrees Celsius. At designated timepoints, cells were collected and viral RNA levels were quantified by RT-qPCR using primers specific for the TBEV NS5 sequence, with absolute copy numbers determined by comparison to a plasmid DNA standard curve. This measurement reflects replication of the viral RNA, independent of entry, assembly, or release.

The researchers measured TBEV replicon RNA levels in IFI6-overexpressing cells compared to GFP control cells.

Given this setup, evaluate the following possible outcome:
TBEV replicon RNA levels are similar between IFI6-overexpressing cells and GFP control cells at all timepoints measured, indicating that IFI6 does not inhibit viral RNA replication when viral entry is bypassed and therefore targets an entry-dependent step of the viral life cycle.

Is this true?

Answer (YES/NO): NO